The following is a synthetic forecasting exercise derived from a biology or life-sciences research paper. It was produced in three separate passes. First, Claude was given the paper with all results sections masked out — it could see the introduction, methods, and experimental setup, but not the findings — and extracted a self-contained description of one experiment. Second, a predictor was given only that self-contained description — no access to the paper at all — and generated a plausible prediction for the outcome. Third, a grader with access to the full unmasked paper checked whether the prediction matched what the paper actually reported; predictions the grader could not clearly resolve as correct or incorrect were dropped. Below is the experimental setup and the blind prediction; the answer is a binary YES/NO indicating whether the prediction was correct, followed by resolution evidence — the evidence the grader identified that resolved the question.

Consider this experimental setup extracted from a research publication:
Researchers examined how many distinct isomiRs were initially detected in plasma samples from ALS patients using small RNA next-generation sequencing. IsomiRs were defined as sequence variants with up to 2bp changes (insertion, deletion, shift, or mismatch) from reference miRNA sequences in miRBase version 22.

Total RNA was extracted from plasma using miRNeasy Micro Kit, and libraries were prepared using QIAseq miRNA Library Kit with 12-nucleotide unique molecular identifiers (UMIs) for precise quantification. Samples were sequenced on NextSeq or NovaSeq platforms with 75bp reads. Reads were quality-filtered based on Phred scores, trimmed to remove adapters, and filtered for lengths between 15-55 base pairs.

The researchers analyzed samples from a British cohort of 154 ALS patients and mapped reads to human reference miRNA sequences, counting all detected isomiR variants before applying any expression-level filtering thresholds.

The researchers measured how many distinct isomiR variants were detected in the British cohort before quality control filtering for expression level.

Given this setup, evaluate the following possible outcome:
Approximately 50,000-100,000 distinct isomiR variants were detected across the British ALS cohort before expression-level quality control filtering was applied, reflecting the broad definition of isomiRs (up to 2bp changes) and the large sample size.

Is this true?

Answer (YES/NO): NO